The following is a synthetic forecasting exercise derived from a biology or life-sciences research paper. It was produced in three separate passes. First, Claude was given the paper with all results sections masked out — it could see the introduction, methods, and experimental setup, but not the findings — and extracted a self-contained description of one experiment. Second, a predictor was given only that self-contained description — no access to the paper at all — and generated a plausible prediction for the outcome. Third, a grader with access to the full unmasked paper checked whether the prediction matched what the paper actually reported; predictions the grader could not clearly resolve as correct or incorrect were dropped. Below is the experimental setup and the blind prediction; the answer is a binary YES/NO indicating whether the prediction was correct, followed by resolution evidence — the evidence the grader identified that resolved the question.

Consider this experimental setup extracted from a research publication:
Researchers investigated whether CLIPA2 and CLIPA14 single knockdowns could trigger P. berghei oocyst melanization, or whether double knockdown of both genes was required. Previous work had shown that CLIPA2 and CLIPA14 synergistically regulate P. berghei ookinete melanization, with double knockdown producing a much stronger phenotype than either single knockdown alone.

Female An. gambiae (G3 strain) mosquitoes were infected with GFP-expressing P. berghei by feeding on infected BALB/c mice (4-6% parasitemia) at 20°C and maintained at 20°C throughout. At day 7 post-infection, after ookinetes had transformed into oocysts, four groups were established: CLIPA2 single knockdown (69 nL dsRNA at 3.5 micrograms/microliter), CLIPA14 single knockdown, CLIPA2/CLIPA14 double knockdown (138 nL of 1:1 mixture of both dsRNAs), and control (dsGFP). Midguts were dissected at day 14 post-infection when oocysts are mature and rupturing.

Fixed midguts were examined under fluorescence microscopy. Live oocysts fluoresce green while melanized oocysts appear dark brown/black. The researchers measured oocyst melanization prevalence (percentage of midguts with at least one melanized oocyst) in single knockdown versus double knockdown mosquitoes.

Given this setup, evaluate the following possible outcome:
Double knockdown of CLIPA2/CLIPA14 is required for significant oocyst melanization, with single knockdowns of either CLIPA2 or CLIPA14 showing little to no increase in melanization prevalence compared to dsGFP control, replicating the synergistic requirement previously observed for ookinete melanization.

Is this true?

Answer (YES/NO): NO